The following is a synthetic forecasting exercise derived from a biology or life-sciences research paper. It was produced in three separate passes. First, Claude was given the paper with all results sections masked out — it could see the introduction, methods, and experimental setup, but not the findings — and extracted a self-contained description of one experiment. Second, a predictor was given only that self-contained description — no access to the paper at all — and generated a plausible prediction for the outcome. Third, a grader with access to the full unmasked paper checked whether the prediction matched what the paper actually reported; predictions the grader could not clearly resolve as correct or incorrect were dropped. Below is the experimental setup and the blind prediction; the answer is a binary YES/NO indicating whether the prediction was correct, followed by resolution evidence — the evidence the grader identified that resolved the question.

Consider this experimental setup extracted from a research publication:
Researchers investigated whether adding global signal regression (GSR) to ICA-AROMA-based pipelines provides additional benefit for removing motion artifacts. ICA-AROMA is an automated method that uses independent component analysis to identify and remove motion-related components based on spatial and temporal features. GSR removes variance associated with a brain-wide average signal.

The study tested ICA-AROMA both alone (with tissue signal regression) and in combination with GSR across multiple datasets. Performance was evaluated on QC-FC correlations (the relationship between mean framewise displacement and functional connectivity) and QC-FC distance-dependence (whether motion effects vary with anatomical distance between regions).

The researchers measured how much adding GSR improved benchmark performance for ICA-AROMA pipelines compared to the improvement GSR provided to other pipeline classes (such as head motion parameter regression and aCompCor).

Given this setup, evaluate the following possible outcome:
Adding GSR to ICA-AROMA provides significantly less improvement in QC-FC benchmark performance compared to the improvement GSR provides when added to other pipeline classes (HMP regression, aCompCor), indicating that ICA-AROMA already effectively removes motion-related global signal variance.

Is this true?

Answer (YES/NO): YES